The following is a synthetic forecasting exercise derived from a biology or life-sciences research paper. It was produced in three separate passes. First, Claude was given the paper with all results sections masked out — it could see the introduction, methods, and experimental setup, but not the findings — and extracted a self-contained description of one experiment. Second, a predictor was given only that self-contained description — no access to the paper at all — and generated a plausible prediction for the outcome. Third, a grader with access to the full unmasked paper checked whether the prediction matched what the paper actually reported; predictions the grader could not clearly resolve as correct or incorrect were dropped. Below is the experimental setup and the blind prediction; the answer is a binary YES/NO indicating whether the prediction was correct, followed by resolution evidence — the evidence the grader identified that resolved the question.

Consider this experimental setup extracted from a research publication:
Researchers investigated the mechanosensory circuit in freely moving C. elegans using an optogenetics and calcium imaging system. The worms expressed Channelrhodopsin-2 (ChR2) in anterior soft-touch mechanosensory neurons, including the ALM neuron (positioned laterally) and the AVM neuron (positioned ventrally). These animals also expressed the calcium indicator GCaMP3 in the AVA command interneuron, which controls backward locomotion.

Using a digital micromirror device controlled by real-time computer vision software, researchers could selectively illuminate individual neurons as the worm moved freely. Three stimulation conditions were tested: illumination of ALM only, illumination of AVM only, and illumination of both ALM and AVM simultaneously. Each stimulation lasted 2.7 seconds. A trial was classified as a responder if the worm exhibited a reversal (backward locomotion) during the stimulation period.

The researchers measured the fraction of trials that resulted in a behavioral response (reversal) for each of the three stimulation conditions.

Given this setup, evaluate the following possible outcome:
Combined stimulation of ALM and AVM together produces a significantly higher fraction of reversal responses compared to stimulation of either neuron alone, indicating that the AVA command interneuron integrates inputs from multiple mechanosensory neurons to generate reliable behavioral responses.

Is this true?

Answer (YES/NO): NO